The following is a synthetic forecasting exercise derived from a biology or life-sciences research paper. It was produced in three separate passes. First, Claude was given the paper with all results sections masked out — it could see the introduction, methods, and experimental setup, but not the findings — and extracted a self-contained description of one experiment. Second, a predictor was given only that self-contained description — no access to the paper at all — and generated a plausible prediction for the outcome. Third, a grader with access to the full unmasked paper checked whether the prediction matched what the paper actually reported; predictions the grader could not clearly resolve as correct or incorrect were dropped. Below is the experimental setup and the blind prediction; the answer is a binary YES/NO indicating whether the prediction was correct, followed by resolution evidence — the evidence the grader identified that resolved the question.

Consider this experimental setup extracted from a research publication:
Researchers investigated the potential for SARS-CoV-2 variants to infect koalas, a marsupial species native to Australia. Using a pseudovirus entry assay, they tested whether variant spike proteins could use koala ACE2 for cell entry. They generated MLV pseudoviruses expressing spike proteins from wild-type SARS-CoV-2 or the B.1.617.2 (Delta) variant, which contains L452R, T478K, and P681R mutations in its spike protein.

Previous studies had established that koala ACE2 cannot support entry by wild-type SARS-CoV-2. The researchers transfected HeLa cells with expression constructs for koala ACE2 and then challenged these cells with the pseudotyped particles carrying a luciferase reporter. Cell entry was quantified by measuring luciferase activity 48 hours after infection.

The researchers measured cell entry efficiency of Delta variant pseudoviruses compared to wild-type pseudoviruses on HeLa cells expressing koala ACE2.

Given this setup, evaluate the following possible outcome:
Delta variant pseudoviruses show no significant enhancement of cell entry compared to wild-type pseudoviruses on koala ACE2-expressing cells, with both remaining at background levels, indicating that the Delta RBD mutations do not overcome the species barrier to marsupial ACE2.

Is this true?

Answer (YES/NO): NO